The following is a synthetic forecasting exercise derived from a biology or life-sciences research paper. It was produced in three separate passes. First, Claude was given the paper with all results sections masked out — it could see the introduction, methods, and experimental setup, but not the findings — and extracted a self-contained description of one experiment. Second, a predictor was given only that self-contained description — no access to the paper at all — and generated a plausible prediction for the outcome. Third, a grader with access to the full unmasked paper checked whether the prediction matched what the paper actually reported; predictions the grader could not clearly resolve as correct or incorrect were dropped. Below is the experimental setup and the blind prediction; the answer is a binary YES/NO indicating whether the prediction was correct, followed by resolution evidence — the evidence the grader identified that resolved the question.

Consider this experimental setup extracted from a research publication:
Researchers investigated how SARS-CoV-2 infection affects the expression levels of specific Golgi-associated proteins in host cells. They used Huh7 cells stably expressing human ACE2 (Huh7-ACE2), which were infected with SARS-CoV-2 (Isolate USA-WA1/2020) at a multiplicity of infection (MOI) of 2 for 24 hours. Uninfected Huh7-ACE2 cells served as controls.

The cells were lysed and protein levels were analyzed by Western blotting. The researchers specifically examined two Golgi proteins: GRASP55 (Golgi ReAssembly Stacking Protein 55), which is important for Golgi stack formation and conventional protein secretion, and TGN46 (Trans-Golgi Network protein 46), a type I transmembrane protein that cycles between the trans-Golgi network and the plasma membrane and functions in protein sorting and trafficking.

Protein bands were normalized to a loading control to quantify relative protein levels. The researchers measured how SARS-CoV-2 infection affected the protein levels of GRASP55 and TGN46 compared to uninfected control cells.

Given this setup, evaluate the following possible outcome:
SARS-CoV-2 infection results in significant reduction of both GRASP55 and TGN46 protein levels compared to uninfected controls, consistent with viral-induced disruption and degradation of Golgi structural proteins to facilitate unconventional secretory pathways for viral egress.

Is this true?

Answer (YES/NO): NO